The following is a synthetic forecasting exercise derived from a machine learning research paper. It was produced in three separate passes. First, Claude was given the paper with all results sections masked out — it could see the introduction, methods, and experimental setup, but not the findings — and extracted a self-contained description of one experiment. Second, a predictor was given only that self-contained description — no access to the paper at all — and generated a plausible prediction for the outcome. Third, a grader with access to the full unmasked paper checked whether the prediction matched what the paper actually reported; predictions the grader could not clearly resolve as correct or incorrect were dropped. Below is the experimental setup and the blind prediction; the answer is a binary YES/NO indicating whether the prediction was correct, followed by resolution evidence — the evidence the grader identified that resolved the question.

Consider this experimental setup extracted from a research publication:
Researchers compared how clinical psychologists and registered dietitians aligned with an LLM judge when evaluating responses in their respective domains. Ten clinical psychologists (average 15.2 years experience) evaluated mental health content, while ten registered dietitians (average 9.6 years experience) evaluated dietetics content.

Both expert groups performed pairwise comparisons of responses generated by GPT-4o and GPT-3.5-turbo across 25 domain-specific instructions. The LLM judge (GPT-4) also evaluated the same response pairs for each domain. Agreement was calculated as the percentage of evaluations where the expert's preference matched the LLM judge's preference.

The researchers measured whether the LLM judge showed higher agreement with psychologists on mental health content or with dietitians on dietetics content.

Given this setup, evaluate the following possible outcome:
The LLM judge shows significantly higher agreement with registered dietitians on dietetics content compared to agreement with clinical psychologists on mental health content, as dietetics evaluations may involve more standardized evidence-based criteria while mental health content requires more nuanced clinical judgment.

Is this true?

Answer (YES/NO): NO